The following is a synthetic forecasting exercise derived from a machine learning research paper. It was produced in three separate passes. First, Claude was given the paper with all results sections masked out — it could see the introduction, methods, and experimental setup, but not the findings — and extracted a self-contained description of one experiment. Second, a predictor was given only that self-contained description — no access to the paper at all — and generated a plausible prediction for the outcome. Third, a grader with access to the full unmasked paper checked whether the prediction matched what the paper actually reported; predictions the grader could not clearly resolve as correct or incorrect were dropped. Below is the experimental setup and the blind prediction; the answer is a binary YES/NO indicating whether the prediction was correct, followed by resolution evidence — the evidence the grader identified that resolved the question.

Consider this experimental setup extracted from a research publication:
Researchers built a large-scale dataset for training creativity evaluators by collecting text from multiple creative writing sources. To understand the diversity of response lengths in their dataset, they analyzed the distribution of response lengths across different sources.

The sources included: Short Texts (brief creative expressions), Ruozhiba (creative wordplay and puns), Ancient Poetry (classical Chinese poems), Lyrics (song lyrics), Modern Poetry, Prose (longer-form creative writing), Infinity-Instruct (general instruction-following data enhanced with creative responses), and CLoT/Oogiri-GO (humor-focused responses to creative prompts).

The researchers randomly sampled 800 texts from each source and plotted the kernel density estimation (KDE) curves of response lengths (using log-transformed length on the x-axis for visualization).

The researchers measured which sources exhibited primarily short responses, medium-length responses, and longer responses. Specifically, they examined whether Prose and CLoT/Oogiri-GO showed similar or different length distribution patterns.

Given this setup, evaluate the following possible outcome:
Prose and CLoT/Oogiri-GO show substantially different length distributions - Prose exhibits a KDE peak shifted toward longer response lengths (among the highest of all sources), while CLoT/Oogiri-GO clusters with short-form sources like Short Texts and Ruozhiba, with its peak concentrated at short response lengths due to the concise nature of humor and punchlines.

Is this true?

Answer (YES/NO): NO